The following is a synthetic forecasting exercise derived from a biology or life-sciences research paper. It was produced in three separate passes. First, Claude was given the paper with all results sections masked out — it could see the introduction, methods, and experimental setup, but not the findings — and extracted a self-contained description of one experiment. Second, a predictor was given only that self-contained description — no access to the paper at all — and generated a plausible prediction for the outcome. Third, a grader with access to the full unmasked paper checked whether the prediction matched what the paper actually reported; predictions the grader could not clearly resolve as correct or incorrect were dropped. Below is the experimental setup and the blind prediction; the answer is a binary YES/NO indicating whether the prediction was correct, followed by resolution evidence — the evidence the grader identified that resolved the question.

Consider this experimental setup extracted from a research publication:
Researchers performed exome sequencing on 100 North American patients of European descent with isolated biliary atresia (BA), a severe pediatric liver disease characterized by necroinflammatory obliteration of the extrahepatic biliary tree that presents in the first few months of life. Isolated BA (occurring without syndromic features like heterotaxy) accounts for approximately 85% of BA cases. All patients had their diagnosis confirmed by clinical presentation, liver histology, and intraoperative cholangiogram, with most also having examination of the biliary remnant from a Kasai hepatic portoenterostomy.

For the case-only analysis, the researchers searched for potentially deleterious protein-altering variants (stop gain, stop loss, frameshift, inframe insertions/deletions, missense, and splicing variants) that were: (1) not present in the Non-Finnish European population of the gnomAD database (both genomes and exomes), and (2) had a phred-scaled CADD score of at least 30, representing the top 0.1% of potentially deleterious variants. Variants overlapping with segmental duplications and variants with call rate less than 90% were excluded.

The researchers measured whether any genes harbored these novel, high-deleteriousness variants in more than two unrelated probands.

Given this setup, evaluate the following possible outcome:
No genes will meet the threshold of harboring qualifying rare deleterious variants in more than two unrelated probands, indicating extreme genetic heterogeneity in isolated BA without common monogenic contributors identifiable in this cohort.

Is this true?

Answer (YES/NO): YES